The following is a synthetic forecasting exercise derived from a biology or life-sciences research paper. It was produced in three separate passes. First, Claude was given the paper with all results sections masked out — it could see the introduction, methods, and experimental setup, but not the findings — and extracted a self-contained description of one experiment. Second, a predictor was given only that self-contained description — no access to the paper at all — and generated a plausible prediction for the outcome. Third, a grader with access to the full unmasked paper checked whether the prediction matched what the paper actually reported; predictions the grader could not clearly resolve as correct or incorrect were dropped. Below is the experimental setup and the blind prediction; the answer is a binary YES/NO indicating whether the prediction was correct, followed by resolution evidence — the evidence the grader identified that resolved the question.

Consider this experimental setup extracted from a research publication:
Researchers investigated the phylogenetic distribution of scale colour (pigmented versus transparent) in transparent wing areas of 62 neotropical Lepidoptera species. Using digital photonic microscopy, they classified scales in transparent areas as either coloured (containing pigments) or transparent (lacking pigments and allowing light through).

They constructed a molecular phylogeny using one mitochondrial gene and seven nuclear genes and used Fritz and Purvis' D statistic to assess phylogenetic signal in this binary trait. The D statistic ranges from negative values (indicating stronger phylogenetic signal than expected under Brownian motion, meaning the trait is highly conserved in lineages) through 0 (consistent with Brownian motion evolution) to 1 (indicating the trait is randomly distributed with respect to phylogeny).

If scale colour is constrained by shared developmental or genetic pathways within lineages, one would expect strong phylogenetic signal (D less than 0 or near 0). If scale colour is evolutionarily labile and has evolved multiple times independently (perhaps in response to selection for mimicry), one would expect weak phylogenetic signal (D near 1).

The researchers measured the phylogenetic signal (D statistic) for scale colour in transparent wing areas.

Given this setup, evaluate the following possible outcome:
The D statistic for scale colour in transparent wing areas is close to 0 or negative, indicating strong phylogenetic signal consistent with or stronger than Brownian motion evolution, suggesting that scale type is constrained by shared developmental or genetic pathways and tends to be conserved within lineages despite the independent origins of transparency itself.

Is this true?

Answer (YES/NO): YES